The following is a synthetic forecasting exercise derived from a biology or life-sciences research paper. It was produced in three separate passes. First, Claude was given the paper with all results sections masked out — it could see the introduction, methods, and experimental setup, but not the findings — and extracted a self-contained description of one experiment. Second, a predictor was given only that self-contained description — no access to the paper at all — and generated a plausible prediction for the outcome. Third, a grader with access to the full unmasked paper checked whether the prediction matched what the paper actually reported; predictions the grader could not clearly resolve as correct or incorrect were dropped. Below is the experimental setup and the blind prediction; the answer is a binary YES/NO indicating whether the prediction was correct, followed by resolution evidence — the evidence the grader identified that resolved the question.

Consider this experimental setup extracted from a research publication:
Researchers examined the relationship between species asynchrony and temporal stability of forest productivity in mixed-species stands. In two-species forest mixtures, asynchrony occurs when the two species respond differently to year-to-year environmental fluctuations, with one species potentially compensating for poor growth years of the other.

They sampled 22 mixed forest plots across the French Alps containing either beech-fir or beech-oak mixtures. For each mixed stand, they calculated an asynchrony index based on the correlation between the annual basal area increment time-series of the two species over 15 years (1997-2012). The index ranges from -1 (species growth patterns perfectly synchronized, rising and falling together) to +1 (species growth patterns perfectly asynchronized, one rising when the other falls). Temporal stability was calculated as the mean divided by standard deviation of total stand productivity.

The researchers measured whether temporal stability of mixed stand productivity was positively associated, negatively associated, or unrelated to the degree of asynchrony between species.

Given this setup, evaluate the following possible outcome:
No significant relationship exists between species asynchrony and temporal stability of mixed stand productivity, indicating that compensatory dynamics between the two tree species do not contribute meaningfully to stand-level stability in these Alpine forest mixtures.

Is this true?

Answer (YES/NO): NO